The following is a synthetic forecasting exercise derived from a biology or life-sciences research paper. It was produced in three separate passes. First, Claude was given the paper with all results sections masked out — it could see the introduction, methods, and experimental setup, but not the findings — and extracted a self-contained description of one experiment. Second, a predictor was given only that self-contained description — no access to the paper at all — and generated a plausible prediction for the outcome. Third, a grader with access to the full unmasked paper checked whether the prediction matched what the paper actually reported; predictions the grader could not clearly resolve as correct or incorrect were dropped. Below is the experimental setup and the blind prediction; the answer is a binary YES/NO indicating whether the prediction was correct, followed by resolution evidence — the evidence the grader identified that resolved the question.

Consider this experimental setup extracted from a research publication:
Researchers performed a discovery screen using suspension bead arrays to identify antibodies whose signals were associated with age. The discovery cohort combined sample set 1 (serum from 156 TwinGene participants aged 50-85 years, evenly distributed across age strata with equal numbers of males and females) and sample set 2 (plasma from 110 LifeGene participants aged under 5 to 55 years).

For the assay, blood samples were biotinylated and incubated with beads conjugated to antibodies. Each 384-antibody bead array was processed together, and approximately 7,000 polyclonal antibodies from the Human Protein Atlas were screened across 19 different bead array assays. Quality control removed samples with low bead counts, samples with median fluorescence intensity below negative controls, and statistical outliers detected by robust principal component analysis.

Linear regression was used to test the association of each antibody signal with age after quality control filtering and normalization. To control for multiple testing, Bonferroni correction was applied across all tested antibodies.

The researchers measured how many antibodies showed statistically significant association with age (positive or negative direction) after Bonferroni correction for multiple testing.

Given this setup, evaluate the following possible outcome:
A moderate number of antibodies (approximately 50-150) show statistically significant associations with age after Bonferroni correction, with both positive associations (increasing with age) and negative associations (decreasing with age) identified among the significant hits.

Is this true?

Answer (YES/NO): NO